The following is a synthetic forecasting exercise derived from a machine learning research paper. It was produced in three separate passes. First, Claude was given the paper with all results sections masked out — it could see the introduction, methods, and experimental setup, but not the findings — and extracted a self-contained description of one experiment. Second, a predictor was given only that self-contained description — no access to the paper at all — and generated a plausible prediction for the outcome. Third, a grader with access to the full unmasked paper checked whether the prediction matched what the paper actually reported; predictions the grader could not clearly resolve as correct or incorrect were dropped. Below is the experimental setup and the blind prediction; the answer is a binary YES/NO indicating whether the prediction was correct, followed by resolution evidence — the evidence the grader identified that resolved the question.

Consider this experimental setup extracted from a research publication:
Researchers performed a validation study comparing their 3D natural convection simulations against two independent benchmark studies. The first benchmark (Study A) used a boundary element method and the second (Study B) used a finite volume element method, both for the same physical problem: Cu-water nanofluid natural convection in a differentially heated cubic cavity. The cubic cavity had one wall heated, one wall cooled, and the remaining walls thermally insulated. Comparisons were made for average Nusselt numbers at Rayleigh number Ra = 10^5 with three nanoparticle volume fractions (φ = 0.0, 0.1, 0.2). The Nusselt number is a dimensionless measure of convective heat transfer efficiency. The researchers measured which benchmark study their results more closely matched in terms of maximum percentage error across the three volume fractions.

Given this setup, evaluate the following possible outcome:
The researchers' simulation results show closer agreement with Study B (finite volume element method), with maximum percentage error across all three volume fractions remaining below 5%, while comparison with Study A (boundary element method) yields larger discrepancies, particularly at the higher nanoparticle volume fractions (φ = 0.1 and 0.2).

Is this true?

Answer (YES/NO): NO